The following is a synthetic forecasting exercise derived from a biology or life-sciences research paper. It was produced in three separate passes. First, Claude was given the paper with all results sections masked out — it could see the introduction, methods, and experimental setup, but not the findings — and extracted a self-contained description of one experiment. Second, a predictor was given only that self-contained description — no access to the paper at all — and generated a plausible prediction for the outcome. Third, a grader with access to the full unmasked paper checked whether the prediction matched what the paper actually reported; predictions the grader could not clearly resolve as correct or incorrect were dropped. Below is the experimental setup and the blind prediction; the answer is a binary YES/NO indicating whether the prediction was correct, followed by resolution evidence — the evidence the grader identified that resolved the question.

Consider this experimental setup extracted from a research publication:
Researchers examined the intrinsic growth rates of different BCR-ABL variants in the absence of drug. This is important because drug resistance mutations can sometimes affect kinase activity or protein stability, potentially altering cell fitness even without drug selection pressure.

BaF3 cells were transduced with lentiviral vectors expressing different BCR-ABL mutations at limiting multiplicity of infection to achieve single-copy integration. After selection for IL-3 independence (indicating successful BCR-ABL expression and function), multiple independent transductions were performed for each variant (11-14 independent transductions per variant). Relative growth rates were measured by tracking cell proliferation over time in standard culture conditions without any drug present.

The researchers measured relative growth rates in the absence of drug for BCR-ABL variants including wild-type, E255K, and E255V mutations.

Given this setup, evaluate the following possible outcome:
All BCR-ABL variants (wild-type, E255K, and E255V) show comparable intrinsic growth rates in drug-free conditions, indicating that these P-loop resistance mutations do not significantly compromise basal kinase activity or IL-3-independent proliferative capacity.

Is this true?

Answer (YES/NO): YES